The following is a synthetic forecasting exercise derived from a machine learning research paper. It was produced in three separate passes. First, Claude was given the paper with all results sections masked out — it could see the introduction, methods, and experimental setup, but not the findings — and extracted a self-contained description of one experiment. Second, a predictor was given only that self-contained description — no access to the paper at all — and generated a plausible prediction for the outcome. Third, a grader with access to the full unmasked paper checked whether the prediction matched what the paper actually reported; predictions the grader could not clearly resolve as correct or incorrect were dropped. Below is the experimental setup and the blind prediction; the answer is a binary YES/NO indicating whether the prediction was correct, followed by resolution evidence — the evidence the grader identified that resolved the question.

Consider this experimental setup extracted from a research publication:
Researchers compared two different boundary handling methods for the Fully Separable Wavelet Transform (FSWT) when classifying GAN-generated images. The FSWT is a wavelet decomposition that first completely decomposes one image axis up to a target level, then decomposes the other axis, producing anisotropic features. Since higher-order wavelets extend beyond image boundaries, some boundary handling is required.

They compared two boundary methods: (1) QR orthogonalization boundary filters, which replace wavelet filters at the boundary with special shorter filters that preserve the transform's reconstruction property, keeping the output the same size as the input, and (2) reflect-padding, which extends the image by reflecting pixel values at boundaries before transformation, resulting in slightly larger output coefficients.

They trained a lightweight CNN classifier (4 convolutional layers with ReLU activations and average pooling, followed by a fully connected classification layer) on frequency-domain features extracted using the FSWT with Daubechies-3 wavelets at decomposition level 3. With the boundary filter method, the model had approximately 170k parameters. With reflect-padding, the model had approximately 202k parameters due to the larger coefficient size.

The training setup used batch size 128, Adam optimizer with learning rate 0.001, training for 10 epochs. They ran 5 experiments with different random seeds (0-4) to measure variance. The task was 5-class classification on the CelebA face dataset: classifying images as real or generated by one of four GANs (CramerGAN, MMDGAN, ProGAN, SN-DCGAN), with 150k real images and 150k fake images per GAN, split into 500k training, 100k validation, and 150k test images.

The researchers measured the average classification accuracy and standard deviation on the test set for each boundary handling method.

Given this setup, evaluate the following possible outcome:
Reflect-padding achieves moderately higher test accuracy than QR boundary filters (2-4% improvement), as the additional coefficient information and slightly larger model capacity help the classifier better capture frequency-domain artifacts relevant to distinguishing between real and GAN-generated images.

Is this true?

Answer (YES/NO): NO